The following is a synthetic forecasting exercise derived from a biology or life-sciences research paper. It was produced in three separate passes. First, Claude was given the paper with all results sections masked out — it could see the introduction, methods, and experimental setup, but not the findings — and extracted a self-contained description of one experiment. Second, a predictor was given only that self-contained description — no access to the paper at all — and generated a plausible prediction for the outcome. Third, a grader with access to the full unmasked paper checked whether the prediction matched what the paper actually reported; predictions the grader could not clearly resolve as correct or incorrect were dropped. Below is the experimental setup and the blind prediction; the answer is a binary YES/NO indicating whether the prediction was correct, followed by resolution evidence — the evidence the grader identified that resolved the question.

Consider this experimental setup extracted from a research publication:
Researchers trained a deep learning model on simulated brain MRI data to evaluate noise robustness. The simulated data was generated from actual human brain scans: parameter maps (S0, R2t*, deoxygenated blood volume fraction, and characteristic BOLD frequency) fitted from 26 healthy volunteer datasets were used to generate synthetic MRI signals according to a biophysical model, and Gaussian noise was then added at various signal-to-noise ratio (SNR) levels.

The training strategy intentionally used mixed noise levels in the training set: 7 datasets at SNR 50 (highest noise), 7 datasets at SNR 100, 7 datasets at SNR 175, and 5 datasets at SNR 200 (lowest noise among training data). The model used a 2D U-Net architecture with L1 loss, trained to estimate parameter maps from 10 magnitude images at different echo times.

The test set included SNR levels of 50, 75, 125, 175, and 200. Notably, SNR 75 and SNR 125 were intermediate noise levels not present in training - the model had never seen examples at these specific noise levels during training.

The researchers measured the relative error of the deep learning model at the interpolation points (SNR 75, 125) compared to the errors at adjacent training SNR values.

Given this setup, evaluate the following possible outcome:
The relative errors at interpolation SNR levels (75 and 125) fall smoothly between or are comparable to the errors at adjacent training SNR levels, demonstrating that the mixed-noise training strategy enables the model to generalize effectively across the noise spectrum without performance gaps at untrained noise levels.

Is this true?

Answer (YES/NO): YES